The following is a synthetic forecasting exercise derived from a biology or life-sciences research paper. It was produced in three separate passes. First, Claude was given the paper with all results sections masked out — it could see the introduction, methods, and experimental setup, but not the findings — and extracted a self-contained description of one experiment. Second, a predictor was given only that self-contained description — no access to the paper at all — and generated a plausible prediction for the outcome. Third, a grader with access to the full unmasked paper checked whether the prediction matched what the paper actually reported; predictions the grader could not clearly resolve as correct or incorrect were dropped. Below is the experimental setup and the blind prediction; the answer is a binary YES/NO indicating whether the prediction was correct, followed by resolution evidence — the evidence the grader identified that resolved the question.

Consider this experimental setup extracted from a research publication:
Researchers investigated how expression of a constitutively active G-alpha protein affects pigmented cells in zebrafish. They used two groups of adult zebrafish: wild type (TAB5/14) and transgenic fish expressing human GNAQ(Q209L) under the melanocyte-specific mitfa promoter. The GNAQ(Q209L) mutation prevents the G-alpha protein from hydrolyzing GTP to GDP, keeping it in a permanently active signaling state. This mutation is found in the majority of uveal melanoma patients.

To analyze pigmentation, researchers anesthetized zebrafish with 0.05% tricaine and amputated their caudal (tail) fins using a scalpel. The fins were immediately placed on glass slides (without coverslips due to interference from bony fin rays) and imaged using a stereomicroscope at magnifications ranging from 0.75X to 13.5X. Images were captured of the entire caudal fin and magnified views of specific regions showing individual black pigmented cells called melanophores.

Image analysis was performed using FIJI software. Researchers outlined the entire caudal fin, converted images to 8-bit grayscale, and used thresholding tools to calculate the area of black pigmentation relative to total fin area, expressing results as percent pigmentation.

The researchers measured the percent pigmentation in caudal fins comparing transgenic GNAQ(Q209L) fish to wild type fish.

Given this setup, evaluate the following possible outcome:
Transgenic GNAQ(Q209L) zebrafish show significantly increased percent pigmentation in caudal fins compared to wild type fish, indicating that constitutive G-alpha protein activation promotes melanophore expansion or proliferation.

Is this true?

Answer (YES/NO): YES